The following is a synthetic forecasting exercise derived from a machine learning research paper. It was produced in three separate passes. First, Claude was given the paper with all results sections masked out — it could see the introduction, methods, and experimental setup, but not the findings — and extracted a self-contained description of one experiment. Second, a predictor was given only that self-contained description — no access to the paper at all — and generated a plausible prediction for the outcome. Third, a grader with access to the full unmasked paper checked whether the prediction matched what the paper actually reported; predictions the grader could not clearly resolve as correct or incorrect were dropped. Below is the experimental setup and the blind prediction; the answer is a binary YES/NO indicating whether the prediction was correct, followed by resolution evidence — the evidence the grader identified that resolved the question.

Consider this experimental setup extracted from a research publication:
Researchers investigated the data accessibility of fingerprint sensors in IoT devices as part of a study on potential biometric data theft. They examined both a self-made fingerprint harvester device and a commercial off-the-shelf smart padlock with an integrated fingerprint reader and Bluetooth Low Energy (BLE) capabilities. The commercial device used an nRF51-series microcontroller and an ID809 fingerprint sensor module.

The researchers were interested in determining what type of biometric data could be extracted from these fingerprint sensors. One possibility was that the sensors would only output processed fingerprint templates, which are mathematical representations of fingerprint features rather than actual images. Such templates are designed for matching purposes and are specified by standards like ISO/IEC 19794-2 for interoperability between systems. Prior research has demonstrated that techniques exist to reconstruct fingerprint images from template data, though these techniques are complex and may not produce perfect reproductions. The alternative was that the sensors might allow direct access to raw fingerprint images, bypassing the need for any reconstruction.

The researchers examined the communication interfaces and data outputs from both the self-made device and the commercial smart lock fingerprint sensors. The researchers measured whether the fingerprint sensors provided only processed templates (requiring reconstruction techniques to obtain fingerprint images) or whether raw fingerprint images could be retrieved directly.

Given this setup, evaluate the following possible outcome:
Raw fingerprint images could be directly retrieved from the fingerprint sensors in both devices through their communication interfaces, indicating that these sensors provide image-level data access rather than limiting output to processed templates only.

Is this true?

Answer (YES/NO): YES